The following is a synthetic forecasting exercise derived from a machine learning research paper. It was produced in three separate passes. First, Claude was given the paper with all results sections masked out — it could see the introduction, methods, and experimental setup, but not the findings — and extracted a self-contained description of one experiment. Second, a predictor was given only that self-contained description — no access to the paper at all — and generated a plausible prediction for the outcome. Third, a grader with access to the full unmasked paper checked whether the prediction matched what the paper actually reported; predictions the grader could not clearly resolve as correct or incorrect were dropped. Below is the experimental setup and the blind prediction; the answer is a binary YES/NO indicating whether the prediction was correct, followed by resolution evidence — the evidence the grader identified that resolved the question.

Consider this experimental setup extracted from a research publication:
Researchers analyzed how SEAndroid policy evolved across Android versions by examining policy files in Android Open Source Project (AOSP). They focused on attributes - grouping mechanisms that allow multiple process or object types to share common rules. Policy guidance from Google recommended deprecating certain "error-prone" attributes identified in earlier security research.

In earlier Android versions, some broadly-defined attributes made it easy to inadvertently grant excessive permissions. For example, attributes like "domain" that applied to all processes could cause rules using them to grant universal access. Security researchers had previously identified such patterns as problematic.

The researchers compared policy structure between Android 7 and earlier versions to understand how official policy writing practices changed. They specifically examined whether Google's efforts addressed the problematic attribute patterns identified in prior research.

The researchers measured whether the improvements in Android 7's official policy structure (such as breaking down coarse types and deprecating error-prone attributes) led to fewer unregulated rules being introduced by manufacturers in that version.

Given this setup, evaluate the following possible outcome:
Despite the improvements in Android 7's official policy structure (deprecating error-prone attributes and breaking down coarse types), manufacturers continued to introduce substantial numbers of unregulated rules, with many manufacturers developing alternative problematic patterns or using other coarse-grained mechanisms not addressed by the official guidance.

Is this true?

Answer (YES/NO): NO